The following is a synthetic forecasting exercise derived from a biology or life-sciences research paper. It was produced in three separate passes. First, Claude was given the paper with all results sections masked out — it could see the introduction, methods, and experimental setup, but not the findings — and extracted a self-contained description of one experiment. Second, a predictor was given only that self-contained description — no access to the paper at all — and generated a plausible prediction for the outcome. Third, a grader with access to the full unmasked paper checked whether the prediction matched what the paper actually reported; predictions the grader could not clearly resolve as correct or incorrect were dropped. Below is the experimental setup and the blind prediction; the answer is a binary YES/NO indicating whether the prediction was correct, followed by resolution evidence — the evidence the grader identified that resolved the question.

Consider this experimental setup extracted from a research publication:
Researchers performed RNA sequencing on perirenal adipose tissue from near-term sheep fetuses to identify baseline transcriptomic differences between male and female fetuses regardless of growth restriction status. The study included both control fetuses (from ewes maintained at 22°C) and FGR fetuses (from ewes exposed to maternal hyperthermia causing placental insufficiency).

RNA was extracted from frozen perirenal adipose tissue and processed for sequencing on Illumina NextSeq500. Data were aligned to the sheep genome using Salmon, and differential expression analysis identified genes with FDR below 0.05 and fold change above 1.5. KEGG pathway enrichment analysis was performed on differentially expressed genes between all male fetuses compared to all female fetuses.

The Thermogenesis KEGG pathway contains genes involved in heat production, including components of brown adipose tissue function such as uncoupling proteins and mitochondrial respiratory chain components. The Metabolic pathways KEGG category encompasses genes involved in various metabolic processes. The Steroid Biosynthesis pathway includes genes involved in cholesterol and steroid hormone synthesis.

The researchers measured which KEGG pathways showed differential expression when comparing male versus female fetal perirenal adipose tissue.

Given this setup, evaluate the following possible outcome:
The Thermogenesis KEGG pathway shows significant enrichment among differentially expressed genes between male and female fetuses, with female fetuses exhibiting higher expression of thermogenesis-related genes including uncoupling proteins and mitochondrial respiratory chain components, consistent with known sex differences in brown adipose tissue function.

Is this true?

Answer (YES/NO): YES